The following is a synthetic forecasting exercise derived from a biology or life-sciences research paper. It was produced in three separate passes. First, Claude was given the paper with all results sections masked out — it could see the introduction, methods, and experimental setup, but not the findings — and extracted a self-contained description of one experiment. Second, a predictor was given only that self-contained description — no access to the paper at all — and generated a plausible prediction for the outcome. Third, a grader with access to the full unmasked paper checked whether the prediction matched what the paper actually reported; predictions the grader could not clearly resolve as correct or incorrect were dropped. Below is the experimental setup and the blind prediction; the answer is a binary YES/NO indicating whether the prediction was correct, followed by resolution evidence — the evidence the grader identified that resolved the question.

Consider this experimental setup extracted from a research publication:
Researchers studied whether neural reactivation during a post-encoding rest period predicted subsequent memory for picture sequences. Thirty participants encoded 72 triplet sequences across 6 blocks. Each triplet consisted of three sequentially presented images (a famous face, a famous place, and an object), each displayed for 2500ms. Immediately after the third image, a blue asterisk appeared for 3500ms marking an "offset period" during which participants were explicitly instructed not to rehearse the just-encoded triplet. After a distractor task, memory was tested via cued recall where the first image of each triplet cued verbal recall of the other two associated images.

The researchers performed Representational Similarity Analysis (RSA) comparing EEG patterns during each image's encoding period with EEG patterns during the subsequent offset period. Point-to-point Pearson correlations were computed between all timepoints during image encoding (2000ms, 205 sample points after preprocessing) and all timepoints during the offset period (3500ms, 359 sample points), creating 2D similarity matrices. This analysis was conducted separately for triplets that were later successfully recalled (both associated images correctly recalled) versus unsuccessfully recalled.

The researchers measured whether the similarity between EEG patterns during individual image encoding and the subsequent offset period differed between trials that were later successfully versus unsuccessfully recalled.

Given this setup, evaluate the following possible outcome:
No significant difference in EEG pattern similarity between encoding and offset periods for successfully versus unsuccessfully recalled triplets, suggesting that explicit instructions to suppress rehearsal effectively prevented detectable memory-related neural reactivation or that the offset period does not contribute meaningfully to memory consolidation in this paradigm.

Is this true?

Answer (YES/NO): NO